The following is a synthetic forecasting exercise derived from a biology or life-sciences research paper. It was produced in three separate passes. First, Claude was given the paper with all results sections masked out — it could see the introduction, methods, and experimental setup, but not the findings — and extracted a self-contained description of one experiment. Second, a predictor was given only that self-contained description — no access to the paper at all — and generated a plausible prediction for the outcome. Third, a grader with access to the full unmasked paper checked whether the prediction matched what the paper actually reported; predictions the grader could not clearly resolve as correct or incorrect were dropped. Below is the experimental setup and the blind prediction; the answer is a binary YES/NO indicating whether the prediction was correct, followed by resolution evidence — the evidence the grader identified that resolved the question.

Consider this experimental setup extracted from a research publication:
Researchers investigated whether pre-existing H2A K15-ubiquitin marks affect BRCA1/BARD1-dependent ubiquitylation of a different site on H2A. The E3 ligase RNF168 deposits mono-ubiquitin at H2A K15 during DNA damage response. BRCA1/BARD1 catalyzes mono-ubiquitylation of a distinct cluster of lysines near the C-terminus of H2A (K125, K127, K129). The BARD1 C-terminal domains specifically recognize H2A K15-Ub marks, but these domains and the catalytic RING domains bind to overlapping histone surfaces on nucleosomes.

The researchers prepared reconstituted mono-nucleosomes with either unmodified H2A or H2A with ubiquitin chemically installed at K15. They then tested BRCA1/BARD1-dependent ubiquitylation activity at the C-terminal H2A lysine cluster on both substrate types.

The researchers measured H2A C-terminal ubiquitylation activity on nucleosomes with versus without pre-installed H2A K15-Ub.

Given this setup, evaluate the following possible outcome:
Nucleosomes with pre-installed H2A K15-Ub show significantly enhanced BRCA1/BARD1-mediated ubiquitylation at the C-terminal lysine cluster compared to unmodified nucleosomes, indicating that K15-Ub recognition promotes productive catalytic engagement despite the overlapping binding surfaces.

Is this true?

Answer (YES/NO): YES